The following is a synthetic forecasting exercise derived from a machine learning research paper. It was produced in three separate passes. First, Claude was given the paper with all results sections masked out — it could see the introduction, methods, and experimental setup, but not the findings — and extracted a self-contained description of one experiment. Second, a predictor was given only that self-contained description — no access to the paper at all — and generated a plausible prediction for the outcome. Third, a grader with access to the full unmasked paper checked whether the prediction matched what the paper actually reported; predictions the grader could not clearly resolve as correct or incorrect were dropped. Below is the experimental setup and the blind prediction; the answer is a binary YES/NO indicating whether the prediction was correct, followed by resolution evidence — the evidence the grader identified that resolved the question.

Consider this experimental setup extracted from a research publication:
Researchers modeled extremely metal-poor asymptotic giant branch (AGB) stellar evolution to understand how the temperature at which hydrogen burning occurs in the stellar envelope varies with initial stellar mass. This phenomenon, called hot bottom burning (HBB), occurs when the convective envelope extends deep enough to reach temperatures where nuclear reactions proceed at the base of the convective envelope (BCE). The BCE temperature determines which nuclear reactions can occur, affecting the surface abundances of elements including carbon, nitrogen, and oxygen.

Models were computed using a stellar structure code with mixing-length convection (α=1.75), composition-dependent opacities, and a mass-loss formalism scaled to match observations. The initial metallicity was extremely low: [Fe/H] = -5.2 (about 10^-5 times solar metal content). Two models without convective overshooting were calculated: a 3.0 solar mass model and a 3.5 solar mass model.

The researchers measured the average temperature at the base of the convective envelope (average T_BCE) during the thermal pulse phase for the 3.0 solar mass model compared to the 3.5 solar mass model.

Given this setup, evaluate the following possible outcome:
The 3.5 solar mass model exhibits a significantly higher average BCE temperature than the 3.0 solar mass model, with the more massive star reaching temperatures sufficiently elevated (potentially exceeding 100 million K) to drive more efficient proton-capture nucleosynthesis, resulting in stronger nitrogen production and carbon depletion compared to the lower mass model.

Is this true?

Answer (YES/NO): NO